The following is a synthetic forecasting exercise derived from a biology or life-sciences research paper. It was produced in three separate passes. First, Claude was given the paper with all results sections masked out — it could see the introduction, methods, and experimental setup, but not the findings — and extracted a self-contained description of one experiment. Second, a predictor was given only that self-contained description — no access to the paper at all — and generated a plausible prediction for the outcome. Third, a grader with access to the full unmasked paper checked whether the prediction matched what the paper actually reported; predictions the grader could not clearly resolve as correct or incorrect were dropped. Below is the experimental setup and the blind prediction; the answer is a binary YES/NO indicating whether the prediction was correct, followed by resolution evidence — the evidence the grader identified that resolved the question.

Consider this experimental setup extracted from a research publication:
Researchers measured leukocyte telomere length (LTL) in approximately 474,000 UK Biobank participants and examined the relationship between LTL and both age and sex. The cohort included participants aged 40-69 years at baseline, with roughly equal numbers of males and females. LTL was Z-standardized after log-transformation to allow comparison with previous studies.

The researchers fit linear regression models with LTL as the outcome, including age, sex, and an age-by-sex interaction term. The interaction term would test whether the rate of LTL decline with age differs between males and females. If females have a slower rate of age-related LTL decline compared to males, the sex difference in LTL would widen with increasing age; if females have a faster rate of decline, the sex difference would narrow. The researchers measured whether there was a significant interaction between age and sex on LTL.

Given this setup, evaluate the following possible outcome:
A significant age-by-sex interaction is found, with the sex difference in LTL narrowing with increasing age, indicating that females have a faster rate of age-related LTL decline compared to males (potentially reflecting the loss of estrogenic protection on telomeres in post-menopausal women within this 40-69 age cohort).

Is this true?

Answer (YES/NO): NO